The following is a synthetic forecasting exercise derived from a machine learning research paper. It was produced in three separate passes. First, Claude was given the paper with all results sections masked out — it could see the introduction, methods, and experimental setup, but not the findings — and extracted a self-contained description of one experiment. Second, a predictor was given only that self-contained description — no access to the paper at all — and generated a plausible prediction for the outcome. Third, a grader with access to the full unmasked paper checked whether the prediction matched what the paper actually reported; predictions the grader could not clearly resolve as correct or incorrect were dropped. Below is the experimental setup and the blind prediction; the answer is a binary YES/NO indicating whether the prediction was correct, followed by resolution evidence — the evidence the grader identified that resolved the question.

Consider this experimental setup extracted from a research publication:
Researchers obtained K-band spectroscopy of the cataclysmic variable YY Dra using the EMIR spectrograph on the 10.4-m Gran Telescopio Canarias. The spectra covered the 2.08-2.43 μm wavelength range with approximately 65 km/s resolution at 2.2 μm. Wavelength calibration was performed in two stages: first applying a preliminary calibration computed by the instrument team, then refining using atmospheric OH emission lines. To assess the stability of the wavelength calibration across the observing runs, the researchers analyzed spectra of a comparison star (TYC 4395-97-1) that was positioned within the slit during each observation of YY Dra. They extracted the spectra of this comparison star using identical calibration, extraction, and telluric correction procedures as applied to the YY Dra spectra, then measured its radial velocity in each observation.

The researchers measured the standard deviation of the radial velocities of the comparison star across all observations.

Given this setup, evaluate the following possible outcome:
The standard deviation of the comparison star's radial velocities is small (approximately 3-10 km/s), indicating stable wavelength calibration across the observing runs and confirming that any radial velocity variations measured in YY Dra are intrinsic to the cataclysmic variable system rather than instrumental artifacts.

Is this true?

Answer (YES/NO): NO